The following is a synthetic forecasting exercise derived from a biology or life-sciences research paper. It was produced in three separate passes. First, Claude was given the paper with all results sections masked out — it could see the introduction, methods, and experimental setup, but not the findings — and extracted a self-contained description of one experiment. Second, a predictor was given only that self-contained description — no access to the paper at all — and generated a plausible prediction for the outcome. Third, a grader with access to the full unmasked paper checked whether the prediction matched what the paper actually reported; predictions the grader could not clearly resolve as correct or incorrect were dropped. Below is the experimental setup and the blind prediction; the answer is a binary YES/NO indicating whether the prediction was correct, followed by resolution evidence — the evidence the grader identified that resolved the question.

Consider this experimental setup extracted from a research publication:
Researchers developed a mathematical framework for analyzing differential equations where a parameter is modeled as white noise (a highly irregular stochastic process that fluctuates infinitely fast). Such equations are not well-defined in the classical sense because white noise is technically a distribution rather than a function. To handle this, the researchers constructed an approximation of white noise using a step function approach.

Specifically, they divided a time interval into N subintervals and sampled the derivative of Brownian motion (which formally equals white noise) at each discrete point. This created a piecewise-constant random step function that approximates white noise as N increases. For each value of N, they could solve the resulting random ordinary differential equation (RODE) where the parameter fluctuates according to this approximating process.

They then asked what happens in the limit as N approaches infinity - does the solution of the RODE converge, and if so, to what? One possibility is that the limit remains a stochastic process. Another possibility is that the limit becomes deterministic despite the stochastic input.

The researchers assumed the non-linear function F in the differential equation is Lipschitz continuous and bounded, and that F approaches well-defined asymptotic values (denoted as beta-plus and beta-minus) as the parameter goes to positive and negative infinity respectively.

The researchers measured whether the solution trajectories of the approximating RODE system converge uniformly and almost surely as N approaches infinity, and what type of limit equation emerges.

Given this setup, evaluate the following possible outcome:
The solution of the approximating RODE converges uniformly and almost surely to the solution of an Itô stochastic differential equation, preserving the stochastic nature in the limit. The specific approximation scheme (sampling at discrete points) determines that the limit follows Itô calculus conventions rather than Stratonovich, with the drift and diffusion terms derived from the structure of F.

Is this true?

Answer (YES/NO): NO